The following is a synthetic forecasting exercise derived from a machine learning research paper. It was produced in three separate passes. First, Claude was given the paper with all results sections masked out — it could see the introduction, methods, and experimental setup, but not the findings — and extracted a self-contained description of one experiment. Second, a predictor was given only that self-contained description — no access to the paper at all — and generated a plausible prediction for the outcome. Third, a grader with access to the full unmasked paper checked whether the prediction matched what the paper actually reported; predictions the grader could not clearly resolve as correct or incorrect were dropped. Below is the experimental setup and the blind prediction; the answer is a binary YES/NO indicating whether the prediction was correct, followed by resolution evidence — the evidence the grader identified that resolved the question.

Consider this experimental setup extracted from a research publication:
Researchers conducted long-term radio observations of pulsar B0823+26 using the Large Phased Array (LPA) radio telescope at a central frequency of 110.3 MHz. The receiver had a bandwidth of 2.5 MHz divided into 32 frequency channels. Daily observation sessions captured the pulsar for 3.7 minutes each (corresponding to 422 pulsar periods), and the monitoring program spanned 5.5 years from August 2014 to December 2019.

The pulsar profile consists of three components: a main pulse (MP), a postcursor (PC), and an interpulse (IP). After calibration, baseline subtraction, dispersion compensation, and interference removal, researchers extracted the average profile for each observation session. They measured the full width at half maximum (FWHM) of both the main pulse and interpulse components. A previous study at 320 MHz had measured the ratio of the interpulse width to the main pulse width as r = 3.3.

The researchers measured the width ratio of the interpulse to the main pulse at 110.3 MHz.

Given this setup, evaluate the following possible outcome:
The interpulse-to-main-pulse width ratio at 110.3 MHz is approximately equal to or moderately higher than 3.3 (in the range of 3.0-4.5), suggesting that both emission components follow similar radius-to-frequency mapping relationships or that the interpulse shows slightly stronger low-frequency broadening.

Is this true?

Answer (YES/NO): YES